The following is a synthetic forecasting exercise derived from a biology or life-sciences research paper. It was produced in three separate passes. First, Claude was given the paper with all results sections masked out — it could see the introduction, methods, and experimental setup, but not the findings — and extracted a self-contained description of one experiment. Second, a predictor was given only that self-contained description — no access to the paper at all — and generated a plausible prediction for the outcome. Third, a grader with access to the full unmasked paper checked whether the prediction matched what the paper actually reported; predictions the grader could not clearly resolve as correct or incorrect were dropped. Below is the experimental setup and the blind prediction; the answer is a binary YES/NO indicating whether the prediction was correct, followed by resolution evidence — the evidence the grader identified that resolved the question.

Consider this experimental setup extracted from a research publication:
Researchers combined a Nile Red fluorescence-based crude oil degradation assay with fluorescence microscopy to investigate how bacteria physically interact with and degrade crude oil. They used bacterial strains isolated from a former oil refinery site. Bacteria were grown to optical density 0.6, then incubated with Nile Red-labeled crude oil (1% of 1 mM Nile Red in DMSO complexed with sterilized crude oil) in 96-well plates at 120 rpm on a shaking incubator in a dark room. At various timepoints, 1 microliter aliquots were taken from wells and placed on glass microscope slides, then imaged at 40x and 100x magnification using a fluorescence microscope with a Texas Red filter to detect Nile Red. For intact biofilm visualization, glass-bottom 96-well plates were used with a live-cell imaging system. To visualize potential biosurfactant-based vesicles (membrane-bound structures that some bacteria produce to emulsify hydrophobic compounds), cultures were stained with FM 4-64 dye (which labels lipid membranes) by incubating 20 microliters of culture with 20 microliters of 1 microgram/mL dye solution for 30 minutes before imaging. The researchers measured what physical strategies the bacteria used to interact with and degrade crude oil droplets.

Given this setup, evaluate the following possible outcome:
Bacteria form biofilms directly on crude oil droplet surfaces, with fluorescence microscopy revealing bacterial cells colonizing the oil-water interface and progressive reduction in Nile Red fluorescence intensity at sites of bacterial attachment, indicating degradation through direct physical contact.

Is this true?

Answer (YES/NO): NO